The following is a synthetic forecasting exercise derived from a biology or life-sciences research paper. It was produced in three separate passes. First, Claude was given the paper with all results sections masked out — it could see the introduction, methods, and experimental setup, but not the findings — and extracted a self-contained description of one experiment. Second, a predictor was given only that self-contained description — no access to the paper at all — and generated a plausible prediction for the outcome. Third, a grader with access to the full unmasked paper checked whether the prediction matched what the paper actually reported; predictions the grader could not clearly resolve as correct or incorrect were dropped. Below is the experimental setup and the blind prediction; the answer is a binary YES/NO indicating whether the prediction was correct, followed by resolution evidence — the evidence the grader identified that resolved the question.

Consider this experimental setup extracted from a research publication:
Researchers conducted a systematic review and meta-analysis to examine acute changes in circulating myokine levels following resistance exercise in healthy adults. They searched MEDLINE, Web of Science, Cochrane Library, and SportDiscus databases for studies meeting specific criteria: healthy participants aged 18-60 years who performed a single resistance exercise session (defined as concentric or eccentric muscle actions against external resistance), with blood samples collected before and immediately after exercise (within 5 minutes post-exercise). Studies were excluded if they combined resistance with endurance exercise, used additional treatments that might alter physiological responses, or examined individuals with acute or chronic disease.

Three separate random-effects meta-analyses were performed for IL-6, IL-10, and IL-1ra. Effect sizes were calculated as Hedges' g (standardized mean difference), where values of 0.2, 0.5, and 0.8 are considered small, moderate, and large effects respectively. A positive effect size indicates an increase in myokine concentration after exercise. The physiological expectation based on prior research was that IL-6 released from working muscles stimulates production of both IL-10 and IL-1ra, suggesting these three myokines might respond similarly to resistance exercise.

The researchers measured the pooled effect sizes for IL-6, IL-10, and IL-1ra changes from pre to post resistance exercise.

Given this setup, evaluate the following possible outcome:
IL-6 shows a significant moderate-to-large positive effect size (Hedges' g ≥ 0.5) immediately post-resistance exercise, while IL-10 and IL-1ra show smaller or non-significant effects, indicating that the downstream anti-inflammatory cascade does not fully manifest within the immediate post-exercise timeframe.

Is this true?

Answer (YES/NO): NO